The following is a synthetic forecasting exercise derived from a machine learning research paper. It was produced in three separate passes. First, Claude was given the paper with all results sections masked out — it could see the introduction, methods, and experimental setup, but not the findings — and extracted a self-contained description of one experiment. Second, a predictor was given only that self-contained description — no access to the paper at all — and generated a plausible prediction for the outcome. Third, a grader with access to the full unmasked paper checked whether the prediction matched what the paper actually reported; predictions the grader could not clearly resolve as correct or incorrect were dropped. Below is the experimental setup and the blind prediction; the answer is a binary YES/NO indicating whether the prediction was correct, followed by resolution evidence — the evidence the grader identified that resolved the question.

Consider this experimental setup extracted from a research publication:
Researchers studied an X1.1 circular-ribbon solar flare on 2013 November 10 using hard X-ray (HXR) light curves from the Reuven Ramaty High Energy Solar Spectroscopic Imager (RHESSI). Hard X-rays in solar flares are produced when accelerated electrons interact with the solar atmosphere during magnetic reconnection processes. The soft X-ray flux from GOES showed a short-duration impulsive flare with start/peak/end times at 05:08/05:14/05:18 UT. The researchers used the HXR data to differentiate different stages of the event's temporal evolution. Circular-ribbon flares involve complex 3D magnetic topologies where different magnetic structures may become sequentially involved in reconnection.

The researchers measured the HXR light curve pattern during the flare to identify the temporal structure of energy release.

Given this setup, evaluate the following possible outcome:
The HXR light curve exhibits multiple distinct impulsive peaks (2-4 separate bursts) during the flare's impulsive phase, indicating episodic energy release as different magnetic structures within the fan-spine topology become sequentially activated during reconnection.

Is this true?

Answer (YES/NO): YES